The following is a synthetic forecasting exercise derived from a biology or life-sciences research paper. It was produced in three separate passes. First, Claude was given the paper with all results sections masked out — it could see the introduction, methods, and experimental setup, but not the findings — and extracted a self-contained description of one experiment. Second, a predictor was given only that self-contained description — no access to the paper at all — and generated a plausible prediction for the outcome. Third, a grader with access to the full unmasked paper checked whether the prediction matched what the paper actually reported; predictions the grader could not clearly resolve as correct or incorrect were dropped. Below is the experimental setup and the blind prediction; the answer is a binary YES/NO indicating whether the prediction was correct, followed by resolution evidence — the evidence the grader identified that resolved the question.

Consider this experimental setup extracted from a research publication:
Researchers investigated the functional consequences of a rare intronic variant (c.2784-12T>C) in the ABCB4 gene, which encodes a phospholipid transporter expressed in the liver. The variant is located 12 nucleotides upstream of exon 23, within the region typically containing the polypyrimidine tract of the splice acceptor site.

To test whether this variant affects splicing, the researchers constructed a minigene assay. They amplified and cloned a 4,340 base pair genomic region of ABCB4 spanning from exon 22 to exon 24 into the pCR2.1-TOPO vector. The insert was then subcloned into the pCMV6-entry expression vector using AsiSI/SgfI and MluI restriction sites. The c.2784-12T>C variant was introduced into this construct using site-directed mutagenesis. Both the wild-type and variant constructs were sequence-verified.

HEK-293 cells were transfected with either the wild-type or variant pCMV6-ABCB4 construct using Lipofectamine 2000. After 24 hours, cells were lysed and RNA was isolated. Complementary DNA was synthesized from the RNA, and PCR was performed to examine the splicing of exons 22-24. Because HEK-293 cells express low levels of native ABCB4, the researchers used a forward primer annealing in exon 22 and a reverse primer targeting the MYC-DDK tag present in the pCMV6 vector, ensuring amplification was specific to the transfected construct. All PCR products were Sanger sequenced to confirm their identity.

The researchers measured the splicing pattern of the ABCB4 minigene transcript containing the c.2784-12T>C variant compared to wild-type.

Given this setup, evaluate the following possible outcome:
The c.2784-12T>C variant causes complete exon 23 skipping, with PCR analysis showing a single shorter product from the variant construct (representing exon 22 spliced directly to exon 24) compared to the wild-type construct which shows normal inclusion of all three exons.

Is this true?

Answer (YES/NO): NO